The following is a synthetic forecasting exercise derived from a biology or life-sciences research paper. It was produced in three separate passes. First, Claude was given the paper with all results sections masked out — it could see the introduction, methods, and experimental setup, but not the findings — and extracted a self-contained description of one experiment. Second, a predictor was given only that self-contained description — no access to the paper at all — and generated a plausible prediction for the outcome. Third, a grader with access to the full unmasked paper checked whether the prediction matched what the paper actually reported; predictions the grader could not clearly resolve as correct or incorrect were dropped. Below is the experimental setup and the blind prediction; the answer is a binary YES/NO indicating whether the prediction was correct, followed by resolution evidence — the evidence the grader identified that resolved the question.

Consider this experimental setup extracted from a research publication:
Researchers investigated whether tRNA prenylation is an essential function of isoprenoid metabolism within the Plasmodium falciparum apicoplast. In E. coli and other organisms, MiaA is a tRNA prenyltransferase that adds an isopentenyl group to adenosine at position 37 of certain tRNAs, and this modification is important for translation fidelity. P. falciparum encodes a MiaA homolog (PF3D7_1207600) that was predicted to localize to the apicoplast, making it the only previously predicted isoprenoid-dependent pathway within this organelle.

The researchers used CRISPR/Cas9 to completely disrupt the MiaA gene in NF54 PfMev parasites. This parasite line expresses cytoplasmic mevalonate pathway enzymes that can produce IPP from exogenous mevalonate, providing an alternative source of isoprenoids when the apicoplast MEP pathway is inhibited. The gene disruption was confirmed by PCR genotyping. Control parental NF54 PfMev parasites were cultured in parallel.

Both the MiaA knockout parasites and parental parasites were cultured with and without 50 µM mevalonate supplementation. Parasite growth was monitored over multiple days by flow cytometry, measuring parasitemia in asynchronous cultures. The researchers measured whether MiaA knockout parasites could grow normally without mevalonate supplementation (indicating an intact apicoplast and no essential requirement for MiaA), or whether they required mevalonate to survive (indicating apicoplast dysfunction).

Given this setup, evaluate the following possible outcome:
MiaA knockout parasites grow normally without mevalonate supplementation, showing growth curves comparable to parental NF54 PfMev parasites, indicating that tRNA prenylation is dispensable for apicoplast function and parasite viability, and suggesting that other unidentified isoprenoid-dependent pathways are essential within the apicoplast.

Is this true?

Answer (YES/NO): YES